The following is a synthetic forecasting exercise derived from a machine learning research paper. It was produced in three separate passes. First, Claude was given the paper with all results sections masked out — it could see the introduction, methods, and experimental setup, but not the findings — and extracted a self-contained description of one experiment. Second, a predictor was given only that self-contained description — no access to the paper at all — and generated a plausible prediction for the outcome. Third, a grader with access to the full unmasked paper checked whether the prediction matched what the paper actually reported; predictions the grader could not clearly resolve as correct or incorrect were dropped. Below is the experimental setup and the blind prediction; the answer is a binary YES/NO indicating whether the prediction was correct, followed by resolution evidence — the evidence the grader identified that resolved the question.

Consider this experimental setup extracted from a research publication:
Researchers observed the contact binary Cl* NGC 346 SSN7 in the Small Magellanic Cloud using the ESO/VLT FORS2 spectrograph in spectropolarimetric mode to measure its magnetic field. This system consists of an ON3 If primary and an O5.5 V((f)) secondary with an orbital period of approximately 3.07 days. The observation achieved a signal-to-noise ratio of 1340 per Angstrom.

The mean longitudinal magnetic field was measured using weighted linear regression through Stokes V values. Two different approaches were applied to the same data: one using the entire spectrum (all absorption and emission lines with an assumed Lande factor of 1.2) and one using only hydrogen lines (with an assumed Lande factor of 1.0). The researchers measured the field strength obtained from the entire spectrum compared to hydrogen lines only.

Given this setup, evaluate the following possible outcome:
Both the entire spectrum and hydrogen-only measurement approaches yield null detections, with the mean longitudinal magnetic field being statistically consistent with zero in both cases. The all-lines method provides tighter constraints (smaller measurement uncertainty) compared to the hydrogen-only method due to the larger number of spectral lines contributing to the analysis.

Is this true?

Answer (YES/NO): NO